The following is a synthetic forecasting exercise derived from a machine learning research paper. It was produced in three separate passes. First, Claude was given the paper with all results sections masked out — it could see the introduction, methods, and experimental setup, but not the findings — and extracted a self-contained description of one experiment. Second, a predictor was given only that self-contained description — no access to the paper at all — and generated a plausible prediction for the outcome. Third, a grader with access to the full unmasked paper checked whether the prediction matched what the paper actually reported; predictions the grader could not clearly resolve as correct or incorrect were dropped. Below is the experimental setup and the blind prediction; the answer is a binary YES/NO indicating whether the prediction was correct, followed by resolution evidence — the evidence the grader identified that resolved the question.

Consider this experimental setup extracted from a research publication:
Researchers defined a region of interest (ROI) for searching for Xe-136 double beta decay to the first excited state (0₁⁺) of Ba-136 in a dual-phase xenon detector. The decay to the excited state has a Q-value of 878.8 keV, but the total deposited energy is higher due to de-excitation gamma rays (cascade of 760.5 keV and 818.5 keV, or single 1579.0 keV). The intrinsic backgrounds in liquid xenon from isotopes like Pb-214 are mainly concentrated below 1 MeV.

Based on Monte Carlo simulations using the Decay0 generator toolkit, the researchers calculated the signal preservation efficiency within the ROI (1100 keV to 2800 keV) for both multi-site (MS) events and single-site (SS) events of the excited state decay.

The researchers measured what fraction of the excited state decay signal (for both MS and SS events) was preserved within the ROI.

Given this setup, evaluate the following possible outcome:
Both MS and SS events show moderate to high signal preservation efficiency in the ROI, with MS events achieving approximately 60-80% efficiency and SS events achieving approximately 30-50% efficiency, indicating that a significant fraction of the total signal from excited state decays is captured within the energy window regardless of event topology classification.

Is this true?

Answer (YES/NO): NO